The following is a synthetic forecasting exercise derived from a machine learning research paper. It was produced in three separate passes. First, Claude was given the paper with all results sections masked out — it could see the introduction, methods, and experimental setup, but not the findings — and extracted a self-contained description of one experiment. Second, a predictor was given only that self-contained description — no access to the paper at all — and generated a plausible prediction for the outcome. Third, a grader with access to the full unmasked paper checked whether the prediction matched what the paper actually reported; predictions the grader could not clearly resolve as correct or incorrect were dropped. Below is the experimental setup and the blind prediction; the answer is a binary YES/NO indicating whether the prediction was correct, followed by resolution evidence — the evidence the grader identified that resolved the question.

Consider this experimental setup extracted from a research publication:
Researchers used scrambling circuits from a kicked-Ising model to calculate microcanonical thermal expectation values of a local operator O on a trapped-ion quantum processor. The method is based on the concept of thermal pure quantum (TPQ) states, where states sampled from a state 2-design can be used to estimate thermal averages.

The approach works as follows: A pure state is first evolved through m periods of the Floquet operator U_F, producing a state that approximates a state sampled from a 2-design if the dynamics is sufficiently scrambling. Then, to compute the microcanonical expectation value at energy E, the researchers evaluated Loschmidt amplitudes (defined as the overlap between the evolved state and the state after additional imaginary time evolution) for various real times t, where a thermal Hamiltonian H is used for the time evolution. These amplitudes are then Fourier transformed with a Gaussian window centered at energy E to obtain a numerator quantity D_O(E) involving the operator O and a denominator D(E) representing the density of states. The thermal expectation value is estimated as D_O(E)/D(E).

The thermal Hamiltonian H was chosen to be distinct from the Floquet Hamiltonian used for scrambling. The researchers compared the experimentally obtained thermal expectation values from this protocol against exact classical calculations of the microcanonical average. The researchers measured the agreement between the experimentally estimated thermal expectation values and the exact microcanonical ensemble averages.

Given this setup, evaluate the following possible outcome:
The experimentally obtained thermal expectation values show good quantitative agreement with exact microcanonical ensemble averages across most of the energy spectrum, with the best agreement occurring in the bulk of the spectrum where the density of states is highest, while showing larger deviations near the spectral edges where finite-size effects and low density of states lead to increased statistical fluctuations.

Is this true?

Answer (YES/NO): YES